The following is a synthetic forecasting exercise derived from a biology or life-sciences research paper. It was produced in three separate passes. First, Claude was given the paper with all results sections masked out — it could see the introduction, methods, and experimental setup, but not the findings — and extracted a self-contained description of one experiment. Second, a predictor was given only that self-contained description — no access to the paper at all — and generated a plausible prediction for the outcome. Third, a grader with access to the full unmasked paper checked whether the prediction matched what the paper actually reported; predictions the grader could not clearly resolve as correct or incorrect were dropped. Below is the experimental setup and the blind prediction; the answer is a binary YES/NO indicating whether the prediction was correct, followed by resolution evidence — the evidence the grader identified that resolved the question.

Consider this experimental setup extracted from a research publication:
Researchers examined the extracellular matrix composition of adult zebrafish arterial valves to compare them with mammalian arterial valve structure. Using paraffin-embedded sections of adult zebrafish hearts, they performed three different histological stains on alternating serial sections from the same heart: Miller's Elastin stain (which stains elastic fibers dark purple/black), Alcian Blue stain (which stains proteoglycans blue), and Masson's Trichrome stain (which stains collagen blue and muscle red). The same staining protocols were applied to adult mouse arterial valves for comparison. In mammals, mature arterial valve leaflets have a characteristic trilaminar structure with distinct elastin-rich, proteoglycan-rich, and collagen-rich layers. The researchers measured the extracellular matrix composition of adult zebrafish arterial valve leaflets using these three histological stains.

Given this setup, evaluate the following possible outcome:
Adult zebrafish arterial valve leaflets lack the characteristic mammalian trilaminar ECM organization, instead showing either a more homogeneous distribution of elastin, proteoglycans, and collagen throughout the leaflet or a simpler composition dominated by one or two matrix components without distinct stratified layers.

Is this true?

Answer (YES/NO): NO